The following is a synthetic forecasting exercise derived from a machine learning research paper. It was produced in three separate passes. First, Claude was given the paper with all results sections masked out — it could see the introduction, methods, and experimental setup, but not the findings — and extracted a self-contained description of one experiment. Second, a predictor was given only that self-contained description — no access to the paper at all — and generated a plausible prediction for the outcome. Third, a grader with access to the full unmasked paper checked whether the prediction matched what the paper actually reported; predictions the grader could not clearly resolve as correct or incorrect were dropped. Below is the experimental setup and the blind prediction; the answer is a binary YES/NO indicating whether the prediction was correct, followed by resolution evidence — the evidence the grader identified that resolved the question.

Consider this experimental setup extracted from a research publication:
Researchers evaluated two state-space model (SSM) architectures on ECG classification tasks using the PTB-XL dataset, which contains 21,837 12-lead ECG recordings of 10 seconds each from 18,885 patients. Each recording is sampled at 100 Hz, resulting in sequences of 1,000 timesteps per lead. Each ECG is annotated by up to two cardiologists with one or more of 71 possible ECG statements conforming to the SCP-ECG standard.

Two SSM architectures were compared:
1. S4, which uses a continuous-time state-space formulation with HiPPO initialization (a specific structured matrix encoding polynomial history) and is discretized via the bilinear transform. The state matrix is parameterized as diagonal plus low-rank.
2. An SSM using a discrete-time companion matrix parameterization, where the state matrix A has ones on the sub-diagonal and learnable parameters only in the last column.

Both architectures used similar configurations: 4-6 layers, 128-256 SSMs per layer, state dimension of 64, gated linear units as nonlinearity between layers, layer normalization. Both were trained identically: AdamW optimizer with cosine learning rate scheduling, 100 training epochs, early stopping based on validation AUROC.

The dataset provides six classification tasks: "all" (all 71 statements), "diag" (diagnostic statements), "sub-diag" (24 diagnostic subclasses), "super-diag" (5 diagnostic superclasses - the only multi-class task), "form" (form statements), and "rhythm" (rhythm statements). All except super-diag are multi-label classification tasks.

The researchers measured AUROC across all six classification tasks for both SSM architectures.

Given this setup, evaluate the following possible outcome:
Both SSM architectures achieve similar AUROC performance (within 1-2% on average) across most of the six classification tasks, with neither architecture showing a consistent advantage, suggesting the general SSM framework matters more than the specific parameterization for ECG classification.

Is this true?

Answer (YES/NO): YES